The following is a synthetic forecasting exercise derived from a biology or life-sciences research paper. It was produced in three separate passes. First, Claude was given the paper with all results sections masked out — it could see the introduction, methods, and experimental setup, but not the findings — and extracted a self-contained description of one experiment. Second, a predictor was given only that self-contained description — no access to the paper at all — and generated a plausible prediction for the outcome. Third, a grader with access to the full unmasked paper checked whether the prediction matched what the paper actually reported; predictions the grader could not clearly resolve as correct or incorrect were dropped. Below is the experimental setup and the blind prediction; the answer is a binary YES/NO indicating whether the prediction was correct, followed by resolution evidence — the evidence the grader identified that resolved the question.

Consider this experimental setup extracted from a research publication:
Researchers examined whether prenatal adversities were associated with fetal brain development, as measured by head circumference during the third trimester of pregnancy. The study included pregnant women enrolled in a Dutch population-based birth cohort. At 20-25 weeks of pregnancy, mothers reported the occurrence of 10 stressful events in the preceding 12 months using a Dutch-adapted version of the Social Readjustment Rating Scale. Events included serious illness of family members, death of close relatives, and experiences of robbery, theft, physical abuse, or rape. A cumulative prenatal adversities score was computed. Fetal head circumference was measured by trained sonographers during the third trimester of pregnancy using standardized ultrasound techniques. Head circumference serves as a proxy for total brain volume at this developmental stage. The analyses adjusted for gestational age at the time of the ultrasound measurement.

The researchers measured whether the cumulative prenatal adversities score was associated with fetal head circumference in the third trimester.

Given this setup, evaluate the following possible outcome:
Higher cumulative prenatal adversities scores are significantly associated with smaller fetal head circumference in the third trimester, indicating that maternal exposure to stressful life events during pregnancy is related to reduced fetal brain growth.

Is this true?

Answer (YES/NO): NO